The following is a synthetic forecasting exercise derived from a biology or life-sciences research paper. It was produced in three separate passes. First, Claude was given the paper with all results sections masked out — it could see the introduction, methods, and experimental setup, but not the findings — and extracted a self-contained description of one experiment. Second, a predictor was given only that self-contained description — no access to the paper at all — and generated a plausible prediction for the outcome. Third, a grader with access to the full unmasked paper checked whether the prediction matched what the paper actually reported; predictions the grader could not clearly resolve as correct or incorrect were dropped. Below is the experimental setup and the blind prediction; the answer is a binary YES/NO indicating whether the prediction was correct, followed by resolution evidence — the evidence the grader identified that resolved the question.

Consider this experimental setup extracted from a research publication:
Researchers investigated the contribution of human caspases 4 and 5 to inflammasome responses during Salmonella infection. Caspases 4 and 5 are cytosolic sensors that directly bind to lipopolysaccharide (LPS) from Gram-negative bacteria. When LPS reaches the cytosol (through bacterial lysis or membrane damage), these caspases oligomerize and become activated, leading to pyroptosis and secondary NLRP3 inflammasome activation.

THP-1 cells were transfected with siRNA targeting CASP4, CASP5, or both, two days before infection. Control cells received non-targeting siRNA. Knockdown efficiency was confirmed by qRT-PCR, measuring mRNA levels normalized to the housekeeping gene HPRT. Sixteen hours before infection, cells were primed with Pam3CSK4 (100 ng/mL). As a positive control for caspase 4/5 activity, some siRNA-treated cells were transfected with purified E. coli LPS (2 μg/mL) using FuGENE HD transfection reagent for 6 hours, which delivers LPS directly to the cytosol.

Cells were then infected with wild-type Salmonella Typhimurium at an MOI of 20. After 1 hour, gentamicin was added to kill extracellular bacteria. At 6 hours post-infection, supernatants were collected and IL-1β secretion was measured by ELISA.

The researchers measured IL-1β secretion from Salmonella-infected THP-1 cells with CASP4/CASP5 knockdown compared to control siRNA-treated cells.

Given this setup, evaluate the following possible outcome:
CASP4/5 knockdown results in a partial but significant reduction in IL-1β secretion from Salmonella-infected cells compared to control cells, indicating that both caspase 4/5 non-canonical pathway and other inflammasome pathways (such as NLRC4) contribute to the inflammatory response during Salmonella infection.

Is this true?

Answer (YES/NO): YES